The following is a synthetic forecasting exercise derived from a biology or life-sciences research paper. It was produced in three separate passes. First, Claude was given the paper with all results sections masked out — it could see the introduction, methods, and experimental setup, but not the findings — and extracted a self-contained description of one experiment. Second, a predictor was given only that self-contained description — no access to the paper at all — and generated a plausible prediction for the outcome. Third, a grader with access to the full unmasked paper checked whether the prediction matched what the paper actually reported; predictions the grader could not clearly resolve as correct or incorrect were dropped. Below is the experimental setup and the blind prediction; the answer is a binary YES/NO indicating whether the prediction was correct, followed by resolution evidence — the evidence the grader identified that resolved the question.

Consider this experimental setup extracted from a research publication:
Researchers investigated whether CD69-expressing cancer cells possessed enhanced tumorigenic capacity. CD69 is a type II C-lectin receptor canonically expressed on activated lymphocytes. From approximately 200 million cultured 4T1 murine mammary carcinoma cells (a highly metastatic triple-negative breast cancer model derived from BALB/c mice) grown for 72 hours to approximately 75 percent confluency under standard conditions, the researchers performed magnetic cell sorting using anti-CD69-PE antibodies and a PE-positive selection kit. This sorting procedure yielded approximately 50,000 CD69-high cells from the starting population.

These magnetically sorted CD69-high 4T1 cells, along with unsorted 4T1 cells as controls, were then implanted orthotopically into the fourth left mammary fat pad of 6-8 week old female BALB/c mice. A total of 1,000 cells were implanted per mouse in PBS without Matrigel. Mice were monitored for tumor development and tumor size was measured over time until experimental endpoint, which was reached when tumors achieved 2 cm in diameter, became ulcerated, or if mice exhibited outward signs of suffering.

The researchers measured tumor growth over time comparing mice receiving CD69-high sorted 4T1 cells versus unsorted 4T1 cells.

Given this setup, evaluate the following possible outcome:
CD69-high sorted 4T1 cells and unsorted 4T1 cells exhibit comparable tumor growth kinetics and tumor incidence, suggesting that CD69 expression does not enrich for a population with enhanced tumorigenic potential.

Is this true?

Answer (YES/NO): NO